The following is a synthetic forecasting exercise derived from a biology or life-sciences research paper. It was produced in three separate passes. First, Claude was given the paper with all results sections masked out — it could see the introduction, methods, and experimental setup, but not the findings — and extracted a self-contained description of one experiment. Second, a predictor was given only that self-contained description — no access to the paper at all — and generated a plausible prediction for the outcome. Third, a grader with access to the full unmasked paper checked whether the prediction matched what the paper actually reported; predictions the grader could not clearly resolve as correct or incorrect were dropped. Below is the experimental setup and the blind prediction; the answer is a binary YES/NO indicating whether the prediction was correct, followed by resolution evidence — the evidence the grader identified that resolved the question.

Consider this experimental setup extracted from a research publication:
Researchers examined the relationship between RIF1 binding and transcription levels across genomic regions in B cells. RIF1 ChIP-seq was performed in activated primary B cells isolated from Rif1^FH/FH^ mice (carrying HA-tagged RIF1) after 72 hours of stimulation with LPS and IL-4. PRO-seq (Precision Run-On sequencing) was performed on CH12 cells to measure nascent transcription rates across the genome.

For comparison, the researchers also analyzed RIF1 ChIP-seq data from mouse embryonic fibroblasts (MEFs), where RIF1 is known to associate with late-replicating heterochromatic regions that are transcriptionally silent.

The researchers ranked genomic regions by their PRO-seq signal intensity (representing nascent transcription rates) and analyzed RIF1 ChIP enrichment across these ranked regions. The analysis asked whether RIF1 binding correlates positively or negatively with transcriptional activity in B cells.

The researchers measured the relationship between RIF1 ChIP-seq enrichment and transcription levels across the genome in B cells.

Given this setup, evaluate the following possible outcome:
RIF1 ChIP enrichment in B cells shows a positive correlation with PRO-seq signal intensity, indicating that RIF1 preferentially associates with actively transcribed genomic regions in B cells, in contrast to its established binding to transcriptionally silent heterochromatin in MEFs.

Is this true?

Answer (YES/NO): YES